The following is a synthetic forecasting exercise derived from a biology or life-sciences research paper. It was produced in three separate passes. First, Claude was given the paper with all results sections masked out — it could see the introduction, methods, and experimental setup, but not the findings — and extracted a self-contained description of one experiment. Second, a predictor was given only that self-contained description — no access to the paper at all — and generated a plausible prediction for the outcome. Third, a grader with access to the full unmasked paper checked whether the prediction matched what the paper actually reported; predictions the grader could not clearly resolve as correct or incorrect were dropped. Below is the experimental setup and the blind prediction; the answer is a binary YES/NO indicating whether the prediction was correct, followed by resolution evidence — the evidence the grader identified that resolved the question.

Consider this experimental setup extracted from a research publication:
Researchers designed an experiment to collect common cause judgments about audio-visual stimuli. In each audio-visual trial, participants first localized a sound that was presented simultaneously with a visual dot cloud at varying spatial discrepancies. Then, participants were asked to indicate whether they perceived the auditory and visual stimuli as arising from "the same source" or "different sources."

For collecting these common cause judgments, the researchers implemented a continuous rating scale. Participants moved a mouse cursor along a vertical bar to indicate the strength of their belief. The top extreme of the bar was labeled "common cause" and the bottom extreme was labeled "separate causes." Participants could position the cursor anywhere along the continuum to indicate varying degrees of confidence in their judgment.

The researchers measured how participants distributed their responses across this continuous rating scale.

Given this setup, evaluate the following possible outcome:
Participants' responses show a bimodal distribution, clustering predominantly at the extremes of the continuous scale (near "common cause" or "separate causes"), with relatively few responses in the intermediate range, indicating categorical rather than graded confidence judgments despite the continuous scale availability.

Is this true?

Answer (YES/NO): YES